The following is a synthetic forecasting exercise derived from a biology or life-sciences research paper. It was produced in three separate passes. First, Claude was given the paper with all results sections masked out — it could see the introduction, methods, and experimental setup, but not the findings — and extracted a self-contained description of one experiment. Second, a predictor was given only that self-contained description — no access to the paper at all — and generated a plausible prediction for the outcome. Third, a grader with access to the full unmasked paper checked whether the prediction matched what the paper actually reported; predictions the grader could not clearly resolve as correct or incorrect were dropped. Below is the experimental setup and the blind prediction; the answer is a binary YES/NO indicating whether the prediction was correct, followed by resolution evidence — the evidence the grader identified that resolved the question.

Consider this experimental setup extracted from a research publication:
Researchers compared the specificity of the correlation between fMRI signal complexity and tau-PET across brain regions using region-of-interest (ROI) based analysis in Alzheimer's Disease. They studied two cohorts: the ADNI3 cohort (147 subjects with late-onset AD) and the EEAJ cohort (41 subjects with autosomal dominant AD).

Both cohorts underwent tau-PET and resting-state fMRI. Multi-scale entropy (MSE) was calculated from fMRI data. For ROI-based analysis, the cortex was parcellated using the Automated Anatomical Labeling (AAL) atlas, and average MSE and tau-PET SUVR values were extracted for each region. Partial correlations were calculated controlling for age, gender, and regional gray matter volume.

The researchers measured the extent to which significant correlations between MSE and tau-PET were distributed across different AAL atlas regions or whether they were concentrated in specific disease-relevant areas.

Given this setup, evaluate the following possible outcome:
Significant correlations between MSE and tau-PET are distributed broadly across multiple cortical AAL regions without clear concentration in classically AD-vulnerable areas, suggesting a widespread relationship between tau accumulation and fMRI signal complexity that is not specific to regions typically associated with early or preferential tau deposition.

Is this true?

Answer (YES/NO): NO